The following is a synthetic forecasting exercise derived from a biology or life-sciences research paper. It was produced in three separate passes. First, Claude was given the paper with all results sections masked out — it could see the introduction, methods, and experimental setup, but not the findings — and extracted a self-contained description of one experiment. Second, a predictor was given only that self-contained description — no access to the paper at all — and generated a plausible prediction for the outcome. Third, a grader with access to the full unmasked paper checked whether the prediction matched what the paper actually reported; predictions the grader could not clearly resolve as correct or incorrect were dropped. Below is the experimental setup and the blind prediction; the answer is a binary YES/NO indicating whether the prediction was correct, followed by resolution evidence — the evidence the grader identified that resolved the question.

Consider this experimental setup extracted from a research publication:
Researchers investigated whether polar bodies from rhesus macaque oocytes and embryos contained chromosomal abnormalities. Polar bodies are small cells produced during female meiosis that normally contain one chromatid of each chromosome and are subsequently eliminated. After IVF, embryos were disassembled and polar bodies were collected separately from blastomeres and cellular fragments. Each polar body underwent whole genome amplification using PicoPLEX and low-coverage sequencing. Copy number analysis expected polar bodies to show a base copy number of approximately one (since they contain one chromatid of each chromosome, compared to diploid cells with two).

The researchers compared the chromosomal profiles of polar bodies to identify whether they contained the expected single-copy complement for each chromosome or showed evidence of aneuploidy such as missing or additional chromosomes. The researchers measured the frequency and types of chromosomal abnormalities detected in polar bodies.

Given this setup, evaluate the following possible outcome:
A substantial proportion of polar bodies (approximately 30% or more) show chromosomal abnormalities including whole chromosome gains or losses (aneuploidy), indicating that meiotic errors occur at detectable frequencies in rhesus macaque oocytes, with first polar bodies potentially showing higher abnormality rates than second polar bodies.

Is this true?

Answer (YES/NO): NO